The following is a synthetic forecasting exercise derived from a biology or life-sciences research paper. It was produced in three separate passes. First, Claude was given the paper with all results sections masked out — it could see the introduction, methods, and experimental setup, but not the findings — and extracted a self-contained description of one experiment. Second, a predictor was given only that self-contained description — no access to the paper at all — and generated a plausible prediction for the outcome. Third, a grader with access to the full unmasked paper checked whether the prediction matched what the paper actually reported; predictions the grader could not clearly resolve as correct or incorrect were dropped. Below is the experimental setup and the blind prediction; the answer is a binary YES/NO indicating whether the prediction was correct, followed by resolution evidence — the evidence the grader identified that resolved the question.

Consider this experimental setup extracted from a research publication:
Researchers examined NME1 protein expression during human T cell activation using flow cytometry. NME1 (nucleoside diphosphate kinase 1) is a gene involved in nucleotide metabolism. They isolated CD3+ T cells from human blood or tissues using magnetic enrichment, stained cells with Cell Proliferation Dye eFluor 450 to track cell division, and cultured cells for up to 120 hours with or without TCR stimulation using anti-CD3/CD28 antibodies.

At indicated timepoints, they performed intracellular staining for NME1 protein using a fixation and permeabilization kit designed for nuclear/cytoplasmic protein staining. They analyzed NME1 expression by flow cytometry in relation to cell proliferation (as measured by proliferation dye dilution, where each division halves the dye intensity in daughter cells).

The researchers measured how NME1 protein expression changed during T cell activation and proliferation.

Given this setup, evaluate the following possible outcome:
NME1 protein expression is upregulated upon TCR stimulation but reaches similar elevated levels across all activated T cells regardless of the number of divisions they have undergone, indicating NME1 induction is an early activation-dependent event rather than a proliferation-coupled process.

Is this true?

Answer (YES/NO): NO